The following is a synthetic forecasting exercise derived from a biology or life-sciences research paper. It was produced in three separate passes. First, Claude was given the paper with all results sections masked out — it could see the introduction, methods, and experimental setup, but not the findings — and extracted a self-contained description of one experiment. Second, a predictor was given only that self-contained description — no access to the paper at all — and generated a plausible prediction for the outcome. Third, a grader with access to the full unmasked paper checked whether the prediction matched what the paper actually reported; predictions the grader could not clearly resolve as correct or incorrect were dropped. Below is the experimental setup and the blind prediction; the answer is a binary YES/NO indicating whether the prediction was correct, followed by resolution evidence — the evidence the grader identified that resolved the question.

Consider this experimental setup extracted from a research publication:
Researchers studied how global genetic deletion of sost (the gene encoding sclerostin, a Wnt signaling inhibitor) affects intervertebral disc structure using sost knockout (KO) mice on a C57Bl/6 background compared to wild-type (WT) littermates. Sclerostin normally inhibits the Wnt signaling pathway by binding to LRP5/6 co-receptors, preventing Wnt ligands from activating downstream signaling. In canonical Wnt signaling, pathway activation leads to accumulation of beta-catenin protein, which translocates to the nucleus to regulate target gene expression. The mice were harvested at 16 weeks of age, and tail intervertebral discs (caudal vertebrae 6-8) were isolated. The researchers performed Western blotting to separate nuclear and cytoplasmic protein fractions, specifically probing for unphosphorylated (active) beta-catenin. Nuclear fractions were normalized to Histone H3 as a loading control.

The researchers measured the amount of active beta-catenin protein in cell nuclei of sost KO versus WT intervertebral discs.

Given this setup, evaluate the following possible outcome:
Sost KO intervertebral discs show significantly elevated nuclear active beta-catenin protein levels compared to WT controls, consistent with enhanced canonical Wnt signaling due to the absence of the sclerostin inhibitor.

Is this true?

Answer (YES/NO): NO